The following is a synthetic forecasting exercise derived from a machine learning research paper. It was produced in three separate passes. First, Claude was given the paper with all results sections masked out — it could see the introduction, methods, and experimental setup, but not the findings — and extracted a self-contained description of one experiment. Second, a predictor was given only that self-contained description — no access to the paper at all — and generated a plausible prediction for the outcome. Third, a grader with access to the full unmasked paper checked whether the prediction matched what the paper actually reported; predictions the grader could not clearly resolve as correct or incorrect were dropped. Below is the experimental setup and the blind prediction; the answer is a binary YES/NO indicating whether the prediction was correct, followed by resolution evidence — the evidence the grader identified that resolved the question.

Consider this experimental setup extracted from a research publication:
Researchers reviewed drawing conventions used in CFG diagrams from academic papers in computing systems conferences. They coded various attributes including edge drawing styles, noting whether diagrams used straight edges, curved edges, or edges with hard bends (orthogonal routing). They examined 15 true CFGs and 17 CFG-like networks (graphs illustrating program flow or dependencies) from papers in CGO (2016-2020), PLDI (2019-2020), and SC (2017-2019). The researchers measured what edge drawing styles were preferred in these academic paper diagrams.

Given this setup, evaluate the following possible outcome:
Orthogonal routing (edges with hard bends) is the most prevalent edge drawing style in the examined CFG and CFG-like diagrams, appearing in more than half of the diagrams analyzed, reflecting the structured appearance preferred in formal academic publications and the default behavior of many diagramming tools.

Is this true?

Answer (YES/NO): NO